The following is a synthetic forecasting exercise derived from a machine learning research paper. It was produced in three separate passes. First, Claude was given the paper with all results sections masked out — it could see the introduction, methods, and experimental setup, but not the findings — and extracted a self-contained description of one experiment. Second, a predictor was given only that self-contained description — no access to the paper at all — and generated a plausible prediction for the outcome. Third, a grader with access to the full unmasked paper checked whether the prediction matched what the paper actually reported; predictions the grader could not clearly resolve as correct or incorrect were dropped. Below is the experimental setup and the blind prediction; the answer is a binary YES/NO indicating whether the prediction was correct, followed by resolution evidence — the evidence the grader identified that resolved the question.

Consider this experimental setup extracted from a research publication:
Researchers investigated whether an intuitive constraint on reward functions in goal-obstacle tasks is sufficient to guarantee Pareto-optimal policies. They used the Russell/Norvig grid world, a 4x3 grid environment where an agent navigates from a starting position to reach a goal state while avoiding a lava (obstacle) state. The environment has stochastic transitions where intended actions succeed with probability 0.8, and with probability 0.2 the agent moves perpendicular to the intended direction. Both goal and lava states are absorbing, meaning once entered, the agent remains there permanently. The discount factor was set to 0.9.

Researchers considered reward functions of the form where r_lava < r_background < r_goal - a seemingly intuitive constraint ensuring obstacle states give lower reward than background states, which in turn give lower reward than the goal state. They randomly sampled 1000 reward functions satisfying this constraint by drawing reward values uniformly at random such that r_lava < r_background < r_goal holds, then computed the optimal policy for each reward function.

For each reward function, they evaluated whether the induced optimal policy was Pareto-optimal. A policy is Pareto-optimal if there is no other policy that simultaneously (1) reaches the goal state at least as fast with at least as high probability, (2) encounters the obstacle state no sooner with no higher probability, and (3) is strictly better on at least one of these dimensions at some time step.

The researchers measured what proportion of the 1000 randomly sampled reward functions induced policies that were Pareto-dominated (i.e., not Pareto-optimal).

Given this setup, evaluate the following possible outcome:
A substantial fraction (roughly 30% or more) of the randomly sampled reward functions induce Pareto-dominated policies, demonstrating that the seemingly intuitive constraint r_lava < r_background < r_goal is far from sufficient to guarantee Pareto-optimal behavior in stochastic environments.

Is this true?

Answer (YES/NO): YES